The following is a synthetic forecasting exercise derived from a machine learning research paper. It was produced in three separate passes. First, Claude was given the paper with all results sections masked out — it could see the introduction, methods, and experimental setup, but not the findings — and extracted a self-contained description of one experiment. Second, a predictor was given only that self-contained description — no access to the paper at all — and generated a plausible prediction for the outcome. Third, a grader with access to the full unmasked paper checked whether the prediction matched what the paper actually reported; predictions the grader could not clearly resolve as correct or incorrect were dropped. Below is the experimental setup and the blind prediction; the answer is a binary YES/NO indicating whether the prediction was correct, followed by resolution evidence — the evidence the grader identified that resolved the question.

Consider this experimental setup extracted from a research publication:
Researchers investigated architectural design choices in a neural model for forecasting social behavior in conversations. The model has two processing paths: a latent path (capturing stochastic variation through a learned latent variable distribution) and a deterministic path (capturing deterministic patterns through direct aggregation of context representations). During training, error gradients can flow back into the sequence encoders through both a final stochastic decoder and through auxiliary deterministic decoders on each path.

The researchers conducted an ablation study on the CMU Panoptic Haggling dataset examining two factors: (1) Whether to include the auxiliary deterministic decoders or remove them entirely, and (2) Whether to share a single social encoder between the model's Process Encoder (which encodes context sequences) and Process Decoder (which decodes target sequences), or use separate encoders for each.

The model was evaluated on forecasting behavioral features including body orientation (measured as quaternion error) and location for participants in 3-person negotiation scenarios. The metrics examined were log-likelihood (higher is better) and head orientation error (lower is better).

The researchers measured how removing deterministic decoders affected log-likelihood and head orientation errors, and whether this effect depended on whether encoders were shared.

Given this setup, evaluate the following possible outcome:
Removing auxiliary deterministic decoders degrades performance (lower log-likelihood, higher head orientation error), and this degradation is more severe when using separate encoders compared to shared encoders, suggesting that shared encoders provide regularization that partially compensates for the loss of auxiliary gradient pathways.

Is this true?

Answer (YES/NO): NO